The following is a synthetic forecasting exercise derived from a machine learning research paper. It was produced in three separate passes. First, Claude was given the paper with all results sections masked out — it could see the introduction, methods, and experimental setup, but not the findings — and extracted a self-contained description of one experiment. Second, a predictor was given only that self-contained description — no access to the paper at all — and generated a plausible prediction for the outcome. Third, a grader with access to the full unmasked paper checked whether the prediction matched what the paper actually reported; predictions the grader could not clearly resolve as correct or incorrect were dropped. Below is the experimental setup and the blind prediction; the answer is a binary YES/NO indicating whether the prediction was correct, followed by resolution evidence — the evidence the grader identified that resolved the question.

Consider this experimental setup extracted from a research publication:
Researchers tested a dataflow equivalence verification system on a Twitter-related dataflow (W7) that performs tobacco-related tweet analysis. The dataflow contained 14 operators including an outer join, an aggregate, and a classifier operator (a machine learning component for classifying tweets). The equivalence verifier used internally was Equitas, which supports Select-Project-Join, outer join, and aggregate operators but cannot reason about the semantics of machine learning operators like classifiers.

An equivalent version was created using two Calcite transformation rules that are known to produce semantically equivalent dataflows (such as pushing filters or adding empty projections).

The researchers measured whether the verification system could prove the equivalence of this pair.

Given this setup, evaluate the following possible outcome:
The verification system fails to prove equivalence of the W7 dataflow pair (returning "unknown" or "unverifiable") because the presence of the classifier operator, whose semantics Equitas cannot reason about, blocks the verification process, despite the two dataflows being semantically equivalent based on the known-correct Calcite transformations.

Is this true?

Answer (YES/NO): YES